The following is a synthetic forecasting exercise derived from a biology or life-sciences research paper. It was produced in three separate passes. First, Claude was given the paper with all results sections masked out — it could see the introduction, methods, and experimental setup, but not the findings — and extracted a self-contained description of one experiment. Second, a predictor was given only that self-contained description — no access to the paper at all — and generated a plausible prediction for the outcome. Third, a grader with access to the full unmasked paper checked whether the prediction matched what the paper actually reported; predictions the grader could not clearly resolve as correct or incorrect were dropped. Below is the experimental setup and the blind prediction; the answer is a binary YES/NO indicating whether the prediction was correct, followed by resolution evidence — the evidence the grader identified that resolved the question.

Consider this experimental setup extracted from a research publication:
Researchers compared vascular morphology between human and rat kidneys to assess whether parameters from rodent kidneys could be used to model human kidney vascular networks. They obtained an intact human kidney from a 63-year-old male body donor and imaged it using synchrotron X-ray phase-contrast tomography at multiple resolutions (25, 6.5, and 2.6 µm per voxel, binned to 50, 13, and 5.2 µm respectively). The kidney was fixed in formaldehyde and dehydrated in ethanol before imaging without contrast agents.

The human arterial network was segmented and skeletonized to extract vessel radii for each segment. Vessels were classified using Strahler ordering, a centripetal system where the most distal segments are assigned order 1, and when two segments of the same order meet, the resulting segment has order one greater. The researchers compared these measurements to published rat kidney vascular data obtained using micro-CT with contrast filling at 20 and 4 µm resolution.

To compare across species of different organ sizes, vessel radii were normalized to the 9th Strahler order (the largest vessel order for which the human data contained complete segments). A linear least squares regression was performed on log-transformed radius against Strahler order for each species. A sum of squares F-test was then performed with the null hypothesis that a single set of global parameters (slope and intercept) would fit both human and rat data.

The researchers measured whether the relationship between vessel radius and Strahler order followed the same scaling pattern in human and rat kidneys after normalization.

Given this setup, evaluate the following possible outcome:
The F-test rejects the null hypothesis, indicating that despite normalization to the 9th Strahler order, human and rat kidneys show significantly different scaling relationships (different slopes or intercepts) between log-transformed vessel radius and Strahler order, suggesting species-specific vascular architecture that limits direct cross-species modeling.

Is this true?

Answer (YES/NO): YES